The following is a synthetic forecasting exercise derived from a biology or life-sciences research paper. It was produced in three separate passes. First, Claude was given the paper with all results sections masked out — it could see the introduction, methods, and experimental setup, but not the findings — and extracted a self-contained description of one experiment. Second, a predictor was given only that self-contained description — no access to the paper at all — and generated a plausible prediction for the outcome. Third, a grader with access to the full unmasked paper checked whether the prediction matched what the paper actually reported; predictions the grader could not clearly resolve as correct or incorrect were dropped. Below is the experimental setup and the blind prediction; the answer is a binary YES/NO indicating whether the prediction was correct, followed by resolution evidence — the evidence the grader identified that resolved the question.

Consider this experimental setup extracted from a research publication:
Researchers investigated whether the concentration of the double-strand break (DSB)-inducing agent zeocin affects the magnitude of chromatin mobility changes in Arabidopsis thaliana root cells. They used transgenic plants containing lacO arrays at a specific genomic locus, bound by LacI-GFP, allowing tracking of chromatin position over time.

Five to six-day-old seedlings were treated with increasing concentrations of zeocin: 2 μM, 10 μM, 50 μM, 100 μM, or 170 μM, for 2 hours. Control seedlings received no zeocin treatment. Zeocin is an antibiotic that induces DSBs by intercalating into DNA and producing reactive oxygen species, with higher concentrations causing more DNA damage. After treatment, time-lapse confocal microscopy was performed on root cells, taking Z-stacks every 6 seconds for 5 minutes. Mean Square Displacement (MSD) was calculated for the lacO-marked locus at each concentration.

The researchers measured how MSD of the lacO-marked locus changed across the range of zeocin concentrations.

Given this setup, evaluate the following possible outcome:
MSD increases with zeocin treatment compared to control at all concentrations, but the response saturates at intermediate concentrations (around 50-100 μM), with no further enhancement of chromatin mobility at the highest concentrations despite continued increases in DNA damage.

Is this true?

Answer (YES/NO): NO